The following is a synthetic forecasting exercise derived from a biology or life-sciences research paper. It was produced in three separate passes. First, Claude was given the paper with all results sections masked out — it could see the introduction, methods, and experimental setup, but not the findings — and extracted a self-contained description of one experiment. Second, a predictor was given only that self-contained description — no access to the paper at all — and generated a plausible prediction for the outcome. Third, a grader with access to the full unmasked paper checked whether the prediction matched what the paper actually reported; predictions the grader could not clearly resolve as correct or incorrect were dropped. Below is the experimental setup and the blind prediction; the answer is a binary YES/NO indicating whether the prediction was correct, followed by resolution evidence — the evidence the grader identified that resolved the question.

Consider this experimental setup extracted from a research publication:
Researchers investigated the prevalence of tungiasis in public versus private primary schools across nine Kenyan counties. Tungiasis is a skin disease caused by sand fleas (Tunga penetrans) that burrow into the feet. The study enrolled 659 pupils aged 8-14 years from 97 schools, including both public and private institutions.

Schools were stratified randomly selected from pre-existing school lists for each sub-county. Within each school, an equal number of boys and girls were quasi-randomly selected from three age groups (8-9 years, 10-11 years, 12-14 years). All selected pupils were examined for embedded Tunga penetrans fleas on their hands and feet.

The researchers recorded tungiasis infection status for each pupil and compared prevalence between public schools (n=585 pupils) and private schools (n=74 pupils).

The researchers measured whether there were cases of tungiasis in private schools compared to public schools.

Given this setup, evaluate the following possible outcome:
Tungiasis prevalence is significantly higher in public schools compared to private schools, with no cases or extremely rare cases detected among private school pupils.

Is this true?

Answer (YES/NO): YES